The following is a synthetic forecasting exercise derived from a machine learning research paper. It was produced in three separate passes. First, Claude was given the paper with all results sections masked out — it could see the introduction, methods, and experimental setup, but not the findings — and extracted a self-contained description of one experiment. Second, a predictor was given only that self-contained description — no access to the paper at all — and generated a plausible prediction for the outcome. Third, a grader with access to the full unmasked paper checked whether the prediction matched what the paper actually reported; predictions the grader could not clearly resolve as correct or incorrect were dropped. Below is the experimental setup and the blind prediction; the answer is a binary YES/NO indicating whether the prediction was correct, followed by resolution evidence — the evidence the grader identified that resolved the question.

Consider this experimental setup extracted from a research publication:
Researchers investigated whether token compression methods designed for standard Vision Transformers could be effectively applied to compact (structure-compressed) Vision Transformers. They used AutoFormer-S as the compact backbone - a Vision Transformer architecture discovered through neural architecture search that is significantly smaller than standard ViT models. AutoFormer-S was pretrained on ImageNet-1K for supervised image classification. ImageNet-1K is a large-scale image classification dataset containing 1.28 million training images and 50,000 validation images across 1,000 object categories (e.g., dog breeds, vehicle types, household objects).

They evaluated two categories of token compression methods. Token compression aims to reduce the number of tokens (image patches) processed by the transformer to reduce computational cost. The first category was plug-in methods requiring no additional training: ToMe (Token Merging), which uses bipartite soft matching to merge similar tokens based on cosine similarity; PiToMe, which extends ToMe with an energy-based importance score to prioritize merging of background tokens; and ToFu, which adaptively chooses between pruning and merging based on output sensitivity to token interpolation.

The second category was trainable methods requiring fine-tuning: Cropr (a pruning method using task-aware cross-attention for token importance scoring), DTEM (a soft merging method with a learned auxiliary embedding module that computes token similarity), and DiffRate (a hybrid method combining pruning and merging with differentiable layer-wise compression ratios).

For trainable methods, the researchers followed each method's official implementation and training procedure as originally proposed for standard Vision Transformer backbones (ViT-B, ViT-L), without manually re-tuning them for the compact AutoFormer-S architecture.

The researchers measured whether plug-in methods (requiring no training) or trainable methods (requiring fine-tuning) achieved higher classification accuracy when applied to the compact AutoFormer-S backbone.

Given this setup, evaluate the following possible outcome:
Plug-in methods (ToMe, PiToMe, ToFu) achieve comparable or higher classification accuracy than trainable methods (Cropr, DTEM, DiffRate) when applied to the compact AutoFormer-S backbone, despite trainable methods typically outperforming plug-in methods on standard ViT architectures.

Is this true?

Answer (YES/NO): NO